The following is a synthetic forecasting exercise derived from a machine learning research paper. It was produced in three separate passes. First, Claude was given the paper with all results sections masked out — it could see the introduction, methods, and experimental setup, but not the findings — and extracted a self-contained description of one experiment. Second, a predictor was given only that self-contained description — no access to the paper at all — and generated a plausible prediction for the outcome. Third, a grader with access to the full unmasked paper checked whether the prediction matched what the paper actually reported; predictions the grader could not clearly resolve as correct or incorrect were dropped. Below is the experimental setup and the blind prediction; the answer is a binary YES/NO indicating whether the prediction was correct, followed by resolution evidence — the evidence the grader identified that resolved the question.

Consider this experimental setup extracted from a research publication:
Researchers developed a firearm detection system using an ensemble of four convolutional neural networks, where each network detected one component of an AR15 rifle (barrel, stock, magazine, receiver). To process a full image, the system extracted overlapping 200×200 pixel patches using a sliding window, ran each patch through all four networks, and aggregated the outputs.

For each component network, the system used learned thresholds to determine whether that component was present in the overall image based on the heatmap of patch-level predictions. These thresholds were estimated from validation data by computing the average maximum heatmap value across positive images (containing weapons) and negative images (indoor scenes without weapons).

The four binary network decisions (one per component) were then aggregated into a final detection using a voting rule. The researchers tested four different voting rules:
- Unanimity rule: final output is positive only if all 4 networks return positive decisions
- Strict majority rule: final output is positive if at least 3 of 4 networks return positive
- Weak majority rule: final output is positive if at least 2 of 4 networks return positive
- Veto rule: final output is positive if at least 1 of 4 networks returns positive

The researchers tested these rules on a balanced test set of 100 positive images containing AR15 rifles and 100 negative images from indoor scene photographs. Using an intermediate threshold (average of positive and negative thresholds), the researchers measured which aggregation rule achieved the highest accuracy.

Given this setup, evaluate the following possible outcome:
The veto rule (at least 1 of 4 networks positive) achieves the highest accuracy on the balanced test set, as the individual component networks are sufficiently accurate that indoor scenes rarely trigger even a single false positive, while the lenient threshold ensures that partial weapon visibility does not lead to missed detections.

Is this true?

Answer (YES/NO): YES